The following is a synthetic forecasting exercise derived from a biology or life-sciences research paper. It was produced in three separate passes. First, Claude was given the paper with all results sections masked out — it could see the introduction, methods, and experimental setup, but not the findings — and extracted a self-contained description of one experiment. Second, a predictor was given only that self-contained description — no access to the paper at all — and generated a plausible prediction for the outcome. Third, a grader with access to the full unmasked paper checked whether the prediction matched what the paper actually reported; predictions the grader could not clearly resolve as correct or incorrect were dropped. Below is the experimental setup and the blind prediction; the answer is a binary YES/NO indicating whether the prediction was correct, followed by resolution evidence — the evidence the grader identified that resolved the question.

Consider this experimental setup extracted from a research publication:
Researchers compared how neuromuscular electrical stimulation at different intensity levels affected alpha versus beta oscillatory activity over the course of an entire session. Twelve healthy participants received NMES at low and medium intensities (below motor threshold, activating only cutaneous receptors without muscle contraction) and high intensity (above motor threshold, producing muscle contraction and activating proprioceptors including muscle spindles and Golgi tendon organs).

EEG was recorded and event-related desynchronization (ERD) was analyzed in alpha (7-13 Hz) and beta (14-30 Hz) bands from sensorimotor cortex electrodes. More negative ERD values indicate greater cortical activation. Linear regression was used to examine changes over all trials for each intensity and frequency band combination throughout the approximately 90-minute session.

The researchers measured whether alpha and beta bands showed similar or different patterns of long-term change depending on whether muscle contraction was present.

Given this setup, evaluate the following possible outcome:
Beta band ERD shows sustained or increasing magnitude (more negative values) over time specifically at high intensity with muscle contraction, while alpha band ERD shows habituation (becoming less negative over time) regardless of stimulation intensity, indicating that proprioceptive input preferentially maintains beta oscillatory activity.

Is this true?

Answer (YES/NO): NO